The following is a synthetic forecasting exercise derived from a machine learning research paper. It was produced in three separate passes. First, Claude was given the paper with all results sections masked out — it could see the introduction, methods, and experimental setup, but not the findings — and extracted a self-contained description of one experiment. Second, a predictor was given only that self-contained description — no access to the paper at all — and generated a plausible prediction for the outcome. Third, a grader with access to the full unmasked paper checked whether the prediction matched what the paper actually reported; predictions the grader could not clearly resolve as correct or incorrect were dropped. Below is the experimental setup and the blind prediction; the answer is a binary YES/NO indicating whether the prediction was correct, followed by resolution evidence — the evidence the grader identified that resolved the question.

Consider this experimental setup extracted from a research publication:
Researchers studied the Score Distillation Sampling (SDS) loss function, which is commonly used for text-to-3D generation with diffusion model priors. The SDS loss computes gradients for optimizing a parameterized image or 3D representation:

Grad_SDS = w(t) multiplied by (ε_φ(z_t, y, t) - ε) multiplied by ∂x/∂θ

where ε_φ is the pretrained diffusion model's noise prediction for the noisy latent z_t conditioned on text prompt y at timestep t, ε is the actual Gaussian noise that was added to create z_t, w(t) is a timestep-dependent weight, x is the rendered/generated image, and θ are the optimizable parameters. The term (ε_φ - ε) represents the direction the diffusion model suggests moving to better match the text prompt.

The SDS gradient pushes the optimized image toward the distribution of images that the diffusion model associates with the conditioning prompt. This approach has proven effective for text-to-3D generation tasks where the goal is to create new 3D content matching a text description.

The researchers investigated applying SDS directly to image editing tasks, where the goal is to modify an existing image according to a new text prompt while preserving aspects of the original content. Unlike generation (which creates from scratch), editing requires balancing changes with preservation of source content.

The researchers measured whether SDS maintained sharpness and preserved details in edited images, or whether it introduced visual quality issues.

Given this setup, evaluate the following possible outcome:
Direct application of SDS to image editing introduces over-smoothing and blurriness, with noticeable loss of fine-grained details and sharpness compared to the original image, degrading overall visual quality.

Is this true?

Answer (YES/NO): YES